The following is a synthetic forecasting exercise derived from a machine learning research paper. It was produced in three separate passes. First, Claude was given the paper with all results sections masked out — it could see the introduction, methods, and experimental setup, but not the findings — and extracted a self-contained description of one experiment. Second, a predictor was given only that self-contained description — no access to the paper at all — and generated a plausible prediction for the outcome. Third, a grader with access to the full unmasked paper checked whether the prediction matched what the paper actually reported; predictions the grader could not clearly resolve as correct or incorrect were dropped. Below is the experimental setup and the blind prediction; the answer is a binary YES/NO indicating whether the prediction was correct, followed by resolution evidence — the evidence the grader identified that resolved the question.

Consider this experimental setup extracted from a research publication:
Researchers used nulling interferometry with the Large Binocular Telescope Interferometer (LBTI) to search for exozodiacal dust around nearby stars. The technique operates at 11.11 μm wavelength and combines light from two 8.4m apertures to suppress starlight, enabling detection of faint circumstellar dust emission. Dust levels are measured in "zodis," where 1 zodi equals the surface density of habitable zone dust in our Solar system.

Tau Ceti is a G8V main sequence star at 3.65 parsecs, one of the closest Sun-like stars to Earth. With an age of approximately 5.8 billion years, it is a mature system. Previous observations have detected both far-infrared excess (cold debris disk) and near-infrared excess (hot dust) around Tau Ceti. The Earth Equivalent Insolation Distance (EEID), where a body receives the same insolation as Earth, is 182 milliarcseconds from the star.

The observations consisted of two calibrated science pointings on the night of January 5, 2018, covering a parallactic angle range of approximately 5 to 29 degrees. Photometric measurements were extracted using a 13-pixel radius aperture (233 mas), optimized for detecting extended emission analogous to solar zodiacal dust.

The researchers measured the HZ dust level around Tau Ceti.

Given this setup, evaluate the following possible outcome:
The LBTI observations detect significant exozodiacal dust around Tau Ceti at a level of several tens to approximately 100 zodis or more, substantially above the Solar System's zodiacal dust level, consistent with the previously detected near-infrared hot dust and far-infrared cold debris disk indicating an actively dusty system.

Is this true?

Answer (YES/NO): NO